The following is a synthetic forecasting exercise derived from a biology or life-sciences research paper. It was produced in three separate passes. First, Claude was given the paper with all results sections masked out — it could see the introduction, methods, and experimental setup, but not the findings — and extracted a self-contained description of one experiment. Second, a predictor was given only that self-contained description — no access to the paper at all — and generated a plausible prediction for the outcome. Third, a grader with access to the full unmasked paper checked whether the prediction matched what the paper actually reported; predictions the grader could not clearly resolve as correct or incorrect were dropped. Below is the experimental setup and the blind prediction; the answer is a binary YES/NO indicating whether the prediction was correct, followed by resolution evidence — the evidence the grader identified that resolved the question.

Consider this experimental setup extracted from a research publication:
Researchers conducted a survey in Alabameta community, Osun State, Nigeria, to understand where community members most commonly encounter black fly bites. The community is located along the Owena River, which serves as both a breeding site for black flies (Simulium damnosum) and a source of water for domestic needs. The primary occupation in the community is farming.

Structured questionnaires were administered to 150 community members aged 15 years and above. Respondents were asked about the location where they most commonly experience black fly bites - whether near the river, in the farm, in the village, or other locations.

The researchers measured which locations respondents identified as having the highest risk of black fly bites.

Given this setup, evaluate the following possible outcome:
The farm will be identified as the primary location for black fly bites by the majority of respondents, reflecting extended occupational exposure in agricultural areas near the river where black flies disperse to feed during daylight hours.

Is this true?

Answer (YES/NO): NO